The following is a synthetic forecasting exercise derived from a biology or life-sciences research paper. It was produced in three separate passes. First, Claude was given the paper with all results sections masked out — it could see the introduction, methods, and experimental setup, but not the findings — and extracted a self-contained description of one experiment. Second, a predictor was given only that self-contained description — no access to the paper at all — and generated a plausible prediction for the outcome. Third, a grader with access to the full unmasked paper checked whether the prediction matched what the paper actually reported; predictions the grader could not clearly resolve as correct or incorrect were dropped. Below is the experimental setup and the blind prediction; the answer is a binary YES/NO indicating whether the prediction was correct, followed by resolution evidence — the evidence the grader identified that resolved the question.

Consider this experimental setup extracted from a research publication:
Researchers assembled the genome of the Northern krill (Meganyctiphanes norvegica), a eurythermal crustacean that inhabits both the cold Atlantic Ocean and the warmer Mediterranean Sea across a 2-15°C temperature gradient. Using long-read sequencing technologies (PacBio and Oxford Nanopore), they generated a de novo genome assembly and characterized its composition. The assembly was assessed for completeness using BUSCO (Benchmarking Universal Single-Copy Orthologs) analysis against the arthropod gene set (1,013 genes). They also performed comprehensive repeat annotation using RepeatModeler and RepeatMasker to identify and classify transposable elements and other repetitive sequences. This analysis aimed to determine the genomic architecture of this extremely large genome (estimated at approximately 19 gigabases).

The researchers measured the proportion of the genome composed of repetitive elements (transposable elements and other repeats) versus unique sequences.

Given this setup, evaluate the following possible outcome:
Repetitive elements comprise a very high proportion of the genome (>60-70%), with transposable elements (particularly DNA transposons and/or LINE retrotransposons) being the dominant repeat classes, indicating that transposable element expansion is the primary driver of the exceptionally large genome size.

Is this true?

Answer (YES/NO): NO